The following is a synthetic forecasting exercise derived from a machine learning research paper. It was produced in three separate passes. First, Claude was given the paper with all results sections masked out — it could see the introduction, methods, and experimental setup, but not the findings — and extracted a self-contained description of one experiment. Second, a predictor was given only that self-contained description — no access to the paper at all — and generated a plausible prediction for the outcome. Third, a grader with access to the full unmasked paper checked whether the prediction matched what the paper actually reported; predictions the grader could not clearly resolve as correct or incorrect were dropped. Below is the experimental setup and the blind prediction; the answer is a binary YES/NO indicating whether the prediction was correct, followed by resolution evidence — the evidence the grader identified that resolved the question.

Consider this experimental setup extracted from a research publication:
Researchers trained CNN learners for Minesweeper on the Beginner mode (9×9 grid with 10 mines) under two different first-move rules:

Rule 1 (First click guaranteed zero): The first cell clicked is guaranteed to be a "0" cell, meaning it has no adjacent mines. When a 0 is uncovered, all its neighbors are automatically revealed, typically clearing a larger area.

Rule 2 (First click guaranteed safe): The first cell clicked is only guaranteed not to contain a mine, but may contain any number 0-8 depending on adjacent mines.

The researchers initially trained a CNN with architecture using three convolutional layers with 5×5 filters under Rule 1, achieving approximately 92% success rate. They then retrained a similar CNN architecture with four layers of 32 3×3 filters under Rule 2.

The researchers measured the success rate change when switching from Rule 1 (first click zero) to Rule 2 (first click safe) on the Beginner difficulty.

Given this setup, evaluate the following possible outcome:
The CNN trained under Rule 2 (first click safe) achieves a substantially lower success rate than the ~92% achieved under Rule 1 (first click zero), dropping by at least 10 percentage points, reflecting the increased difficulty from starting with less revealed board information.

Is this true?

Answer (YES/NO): NO